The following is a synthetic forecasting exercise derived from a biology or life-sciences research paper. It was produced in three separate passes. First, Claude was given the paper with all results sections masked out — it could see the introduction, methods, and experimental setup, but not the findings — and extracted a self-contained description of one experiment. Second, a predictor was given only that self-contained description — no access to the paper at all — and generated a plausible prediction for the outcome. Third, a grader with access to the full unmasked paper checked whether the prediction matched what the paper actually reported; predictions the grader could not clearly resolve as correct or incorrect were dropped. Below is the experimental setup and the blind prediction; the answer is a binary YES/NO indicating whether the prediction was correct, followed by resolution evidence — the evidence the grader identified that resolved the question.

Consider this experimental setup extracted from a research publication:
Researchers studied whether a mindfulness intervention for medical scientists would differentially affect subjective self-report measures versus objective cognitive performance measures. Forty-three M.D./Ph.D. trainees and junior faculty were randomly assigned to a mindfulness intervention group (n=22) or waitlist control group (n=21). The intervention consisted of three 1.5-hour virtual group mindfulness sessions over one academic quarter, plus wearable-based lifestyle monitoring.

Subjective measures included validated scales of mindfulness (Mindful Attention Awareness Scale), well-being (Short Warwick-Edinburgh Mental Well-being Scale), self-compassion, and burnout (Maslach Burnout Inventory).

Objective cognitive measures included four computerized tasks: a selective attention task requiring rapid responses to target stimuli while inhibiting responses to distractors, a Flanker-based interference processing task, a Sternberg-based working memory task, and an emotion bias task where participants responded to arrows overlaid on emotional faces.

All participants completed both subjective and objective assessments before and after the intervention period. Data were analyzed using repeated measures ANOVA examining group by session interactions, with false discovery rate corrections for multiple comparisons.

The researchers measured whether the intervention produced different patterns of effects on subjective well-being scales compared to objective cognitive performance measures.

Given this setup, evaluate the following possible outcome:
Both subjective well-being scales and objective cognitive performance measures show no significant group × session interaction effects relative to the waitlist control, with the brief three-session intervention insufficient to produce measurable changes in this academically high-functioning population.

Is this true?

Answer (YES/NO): NO